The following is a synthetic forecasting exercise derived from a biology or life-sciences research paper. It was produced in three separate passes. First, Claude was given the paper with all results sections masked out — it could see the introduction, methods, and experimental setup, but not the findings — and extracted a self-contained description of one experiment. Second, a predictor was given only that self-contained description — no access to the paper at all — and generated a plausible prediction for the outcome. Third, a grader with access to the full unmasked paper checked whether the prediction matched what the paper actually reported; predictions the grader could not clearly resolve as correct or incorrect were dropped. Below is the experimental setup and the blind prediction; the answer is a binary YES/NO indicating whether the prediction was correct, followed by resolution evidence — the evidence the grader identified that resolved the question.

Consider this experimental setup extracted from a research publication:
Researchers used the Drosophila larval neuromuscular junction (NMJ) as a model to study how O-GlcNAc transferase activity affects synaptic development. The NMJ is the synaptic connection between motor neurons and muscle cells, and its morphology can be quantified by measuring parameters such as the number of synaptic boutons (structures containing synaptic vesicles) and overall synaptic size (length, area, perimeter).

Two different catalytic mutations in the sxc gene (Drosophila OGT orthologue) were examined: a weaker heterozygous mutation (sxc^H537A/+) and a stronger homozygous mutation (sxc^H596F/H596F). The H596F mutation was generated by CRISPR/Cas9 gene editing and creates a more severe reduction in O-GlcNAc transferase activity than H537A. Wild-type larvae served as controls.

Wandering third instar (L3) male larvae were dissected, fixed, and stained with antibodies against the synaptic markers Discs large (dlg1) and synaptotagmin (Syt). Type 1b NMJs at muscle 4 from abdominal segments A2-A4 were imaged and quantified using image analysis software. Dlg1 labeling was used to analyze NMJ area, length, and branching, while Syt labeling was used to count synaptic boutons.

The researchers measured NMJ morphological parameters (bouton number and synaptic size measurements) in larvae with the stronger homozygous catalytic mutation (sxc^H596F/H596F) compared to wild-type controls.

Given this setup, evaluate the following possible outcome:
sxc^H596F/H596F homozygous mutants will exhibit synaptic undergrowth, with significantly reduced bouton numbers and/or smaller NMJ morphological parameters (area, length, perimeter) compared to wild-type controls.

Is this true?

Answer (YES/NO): NO